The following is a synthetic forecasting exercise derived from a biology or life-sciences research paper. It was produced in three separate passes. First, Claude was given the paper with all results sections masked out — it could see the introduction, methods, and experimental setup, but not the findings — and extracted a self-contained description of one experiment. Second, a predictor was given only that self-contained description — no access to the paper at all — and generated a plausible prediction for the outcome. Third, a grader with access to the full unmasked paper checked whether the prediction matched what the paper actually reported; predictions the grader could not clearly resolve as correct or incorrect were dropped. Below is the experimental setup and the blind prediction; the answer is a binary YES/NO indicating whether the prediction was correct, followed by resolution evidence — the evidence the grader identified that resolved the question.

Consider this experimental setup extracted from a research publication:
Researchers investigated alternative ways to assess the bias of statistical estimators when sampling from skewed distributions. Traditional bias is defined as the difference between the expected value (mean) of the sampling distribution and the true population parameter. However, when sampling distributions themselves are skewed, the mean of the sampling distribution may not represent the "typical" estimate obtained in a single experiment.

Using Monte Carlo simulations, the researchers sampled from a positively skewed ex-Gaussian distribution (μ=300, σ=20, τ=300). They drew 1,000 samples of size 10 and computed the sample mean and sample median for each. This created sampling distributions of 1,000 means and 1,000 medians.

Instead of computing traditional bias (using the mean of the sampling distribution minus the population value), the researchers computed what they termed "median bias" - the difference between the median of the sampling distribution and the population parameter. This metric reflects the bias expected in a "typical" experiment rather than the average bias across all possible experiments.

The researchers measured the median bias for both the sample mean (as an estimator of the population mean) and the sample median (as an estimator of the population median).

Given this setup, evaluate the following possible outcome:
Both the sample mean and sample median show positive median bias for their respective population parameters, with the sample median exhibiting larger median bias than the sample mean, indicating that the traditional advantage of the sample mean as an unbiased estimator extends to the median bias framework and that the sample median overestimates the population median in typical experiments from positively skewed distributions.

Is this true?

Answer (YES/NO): NO